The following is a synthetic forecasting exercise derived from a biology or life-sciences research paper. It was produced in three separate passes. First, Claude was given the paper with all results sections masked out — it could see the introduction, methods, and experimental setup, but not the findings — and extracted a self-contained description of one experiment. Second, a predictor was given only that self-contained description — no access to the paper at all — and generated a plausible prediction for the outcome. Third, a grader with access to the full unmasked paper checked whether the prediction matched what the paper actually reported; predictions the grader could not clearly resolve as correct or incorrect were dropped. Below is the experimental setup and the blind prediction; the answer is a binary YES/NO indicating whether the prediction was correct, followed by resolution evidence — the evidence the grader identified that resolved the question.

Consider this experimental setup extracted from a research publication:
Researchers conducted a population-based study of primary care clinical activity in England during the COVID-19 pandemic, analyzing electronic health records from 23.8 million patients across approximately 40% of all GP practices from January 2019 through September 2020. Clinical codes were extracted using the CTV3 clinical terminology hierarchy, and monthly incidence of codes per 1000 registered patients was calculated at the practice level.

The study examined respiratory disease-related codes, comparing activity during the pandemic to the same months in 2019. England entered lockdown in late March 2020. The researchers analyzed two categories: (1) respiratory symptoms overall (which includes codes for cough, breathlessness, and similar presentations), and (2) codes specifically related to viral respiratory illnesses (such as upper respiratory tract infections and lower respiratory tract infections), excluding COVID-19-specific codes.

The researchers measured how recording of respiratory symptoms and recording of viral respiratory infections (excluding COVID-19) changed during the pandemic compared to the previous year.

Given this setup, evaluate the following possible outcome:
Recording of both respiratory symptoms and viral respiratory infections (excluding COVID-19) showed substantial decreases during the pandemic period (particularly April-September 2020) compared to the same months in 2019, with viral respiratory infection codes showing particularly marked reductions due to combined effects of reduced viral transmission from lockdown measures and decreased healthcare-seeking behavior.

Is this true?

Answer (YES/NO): NO